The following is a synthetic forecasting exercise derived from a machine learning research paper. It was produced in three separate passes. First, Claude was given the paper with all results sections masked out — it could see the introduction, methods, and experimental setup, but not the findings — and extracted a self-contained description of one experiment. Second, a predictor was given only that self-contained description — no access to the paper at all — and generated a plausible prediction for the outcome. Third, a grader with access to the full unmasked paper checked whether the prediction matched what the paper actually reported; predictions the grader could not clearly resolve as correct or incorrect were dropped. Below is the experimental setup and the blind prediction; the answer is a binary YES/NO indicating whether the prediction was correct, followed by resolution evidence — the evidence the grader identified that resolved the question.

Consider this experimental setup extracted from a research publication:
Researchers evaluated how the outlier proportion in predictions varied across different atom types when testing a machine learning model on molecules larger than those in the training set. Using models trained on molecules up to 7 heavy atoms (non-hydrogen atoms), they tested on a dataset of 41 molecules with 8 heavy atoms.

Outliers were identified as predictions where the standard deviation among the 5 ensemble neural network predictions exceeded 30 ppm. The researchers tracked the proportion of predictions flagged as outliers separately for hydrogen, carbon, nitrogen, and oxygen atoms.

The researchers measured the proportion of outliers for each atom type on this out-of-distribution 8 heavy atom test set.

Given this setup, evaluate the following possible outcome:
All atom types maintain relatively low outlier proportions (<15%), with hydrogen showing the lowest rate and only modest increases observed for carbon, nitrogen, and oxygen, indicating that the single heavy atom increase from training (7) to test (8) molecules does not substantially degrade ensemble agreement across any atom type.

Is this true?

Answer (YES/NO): NO